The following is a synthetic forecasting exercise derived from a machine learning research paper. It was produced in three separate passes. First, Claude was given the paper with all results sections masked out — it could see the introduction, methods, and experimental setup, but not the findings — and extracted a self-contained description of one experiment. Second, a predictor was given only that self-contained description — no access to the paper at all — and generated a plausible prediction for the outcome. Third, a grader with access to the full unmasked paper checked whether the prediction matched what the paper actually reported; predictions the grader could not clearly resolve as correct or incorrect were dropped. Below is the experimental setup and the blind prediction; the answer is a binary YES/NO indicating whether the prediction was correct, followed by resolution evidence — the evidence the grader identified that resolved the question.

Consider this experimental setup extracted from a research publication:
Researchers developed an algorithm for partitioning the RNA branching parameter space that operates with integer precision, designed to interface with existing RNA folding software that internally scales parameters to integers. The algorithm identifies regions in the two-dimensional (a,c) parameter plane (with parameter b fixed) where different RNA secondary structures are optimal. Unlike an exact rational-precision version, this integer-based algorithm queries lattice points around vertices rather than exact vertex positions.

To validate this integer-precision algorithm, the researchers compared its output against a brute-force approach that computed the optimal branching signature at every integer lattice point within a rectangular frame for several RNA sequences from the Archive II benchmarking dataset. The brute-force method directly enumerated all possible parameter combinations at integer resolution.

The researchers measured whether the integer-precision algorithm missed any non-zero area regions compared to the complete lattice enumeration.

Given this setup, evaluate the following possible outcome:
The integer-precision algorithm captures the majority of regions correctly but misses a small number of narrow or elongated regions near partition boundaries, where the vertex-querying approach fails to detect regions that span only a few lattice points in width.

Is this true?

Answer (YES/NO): NO